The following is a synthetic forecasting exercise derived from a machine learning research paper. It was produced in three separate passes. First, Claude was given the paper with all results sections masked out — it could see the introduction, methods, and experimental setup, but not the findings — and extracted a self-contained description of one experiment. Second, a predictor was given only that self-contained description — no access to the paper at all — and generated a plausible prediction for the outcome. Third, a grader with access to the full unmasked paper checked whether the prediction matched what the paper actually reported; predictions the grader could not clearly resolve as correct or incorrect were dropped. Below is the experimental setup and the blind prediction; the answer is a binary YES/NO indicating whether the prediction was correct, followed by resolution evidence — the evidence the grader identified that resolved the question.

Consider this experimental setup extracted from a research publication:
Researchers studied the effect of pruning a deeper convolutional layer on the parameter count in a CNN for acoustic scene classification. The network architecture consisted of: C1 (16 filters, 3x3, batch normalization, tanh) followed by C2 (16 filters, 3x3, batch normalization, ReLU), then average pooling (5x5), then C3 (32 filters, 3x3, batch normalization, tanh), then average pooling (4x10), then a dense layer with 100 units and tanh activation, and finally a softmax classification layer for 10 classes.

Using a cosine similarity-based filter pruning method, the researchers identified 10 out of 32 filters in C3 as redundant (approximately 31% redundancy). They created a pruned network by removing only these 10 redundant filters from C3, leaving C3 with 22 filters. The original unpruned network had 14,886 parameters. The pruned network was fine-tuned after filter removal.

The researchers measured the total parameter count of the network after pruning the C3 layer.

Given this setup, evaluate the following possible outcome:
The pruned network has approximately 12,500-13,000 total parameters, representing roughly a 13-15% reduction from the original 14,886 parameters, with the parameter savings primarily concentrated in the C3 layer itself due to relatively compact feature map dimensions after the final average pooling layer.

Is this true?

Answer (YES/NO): NO